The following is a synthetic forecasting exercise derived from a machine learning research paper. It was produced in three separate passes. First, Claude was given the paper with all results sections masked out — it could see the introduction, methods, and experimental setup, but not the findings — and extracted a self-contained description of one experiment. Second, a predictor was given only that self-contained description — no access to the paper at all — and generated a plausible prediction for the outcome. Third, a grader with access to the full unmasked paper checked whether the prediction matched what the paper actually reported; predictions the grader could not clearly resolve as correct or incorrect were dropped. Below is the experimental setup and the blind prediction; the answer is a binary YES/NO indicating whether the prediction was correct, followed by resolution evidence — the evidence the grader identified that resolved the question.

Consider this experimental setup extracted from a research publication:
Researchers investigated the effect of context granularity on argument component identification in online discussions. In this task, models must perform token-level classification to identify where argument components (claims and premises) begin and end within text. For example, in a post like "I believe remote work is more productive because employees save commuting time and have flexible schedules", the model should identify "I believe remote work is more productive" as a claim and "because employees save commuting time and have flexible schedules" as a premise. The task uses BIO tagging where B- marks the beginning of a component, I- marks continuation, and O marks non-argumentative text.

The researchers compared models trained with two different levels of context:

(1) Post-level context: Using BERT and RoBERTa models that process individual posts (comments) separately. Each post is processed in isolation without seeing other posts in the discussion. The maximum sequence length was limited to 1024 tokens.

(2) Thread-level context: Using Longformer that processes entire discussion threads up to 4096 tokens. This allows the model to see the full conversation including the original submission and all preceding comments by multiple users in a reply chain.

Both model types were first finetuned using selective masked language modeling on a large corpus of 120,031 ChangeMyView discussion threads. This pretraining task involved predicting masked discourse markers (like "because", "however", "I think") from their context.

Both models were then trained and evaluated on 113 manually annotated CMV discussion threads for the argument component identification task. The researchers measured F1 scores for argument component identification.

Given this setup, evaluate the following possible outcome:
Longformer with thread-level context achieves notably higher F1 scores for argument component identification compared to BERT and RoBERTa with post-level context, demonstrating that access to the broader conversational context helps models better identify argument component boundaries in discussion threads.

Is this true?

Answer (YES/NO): NO